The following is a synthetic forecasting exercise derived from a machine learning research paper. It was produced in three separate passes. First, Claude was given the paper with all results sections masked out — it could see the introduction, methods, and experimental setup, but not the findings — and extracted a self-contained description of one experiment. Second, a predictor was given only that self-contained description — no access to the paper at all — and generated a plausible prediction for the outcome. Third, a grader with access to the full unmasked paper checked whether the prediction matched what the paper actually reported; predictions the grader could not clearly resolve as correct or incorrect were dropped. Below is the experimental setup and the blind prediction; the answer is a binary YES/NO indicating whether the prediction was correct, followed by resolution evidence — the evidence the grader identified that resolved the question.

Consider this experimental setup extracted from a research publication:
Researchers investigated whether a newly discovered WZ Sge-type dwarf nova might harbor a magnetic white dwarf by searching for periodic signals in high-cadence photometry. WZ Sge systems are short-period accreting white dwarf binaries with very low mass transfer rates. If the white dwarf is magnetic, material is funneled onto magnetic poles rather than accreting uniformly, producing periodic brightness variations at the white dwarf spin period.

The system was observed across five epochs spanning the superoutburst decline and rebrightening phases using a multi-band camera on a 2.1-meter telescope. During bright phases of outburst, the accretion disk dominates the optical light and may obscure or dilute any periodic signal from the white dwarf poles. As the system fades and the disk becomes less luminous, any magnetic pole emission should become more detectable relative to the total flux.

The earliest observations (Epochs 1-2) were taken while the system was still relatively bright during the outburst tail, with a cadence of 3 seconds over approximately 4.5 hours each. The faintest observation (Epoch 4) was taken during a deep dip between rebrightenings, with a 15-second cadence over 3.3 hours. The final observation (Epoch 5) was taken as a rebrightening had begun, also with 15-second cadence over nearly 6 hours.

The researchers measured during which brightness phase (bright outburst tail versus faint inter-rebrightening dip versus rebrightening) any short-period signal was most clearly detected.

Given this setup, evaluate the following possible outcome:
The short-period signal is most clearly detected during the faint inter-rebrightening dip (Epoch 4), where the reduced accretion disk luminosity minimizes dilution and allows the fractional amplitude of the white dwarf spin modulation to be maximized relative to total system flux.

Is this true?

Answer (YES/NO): YES